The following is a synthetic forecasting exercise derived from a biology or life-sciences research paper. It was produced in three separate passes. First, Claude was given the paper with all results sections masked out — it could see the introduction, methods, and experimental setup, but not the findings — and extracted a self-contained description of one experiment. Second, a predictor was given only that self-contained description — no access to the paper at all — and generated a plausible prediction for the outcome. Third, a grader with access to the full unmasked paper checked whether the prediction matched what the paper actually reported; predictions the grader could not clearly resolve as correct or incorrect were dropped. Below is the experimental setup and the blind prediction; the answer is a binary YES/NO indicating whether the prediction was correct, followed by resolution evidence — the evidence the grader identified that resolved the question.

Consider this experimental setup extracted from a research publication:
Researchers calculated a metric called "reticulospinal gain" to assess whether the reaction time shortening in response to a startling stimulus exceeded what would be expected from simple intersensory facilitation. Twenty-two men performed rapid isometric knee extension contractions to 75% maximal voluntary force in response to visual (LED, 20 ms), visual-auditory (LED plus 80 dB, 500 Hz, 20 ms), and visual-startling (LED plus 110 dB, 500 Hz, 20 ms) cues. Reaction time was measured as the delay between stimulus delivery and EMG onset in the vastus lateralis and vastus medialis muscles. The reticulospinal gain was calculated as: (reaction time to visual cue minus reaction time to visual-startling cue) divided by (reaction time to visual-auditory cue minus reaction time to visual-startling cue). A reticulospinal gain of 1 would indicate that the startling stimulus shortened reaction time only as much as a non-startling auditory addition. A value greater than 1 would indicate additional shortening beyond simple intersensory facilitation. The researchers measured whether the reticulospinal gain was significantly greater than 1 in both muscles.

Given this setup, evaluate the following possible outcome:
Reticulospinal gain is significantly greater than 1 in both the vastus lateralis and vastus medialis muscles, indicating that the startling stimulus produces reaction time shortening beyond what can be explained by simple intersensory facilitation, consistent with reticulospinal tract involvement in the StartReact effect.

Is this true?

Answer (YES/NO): YES